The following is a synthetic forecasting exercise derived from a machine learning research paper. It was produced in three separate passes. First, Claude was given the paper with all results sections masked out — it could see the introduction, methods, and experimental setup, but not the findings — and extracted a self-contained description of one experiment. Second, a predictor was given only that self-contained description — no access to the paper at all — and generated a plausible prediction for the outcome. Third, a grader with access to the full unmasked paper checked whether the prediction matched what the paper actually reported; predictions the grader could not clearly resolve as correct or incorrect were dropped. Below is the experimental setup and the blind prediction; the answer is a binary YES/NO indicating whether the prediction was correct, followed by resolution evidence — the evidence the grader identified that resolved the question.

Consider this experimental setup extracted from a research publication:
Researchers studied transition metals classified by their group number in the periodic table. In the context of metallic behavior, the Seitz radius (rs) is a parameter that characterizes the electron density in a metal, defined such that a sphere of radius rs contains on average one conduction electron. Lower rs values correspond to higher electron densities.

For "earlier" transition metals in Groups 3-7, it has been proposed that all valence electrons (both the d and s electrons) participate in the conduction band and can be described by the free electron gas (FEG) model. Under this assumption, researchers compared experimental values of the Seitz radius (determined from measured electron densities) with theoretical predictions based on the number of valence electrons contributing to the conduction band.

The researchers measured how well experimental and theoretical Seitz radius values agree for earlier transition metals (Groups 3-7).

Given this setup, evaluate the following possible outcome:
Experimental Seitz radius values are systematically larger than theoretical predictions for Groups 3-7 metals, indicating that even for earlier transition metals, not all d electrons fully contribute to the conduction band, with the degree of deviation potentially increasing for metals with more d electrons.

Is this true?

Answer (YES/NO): NO